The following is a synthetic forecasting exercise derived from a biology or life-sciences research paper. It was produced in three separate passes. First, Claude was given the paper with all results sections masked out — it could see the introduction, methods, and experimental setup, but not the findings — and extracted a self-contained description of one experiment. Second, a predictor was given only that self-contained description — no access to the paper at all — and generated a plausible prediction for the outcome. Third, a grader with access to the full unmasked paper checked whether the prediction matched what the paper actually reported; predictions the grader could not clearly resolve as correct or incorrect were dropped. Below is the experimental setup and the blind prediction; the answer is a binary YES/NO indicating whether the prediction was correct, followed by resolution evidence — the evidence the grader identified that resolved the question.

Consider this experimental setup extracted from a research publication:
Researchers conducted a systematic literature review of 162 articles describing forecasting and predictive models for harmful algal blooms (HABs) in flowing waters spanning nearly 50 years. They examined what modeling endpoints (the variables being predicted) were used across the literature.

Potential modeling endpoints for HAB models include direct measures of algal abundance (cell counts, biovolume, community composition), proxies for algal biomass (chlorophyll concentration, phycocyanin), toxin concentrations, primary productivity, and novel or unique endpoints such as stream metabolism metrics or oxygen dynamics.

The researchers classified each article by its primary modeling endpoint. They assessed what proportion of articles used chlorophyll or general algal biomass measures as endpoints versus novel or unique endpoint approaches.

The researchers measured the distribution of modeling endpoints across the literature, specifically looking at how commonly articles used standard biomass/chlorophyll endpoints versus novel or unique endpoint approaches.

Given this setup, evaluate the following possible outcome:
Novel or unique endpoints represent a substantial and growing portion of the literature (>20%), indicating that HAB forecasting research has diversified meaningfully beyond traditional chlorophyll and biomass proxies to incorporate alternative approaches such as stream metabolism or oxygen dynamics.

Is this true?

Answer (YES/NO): YES